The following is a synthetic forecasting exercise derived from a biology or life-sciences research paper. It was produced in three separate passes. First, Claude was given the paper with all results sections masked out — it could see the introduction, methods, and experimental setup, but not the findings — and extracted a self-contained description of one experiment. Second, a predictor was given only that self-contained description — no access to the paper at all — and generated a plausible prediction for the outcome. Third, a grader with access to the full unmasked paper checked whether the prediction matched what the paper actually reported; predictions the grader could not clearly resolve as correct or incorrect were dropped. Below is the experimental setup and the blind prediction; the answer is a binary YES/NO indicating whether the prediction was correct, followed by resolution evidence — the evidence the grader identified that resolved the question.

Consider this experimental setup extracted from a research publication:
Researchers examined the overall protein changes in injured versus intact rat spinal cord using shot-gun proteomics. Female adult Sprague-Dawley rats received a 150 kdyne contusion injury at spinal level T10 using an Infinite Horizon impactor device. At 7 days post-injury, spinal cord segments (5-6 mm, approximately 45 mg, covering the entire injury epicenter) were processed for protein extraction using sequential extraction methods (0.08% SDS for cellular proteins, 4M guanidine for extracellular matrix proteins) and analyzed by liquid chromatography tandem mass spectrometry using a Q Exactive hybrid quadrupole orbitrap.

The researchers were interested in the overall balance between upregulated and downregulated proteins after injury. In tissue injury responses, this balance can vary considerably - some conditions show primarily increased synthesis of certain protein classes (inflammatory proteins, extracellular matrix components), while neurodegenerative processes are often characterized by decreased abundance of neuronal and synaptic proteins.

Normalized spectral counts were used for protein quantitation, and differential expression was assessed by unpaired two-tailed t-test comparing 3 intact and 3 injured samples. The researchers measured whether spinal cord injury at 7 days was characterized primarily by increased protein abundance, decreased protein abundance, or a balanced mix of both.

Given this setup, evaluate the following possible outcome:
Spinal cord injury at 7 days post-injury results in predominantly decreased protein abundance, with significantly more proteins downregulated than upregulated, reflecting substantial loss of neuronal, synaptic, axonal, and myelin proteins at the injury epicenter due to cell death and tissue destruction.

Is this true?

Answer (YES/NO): NO